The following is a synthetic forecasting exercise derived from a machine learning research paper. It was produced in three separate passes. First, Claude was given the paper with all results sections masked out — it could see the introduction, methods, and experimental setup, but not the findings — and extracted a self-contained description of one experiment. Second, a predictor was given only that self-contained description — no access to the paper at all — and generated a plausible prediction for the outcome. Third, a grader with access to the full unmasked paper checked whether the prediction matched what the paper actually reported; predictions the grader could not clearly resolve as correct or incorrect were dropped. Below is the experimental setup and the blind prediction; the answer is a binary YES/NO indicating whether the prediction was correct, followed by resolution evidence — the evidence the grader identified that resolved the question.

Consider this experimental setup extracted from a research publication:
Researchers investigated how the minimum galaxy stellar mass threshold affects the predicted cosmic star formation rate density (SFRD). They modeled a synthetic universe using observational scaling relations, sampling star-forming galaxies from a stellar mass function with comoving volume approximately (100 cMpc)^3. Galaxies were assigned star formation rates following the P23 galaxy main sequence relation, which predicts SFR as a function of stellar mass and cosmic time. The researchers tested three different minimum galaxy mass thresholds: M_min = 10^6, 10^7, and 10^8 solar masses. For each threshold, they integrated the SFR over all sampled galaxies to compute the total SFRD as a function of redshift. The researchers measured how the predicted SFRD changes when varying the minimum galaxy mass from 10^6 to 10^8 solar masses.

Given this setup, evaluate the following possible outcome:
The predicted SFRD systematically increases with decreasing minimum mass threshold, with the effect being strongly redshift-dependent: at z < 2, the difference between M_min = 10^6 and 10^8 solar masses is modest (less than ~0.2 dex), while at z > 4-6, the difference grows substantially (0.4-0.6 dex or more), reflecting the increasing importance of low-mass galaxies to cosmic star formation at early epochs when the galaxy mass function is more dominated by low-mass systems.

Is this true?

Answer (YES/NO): NO